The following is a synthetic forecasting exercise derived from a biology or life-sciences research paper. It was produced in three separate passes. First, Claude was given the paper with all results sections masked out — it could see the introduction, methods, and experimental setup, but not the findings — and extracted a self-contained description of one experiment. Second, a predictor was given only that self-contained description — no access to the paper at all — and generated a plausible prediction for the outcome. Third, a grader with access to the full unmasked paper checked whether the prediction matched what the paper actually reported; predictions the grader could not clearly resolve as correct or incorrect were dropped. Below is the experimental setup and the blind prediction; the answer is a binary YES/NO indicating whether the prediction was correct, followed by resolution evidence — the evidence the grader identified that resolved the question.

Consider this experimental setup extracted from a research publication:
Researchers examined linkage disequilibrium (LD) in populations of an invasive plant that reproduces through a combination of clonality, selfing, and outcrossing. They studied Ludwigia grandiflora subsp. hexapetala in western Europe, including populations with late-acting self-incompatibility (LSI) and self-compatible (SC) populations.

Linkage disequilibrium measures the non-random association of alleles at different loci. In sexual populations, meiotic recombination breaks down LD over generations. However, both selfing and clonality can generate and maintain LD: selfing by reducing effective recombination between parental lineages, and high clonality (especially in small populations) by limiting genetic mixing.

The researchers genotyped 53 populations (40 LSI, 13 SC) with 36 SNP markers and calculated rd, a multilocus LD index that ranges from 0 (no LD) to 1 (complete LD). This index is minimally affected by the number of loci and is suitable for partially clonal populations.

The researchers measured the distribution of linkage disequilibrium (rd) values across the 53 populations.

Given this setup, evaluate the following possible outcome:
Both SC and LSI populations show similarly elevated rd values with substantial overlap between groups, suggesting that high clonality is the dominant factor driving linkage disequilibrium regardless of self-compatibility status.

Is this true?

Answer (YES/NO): NO